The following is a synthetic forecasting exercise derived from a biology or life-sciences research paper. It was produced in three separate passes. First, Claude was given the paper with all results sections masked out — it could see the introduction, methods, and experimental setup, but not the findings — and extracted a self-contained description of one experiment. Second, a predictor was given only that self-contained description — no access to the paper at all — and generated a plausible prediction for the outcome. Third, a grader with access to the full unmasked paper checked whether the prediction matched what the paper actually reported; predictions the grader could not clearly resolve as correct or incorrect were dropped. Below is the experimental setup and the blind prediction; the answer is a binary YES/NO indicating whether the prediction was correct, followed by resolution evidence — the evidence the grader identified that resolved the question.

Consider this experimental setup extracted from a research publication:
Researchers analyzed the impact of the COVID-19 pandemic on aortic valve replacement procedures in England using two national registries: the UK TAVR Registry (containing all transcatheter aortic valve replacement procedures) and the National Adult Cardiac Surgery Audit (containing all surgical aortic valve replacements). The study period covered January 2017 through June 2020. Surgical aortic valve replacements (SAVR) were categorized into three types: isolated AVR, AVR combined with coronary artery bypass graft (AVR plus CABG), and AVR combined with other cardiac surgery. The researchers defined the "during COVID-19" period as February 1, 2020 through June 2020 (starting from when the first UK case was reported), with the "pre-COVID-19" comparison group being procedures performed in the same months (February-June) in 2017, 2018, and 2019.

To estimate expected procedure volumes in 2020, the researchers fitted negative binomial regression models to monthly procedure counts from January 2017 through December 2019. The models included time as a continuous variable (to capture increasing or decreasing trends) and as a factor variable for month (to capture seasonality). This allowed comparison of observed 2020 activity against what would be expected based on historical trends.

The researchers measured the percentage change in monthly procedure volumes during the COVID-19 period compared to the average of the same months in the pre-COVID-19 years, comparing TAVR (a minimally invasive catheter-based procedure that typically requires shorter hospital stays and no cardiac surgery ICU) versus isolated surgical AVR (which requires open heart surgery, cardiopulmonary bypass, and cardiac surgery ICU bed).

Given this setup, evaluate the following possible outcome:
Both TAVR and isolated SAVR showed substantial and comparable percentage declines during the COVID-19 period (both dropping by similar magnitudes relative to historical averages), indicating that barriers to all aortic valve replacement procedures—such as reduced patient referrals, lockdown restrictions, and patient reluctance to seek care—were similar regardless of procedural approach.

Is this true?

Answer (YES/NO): NO